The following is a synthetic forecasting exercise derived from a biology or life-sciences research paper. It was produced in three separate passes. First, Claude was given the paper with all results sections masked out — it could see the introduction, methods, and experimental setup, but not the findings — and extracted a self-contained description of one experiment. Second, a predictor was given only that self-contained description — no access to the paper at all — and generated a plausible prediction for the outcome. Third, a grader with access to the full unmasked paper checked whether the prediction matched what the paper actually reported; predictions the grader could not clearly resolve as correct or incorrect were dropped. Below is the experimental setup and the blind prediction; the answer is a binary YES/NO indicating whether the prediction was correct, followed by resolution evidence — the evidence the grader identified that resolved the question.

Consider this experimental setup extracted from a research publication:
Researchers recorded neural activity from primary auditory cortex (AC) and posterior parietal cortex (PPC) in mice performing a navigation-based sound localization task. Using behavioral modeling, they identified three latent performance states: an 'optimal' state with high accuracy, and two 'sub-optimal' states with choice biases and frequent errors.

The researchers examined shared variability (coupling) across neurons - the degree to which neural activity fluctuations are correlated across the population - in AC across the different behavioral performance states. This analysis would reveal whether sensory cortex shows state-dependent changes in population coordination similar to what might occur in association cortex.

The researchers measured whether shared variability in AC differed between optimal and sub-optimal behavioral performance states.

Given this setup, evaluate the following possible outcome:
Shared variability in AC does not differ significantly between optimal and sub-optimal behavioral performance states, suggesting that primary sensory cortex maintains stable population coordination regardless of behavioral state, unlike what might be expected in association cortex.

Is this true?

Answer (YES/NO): YES